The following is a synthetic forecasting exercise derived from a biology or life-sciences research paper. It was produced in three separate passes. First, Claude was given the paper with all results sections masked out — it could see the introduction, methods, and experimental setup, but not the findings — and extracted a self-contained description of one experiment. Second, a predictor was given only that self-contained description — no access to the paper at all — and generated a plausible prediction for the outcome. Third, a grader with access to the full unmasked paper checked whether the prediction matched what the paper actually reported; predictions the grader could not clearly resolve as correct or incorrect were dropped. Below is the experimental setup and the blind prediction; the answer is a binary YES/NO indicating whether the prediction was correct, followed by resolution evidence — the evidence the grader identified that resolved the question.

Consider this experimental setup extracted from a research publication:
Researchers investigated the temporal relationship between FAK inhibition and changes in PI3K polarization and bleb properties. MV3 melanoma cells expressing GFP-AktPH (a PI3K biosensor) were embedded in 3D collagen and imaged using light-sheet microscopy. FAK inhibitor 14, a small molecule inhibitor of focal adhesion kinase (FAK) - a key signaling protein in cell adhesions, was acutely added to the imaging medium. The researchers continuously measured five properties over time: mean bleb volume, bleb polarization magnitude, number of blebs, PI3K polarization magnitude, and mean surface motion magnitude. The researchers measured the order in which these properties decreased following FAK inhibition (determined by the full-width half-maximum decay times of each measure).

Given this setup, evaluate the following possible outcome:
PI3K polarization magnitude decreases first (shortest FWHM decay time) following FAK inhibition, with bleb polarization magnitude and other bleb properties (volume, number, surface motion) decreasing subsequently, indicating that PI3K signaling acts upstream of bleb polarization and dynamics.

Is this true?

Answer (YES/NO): NO